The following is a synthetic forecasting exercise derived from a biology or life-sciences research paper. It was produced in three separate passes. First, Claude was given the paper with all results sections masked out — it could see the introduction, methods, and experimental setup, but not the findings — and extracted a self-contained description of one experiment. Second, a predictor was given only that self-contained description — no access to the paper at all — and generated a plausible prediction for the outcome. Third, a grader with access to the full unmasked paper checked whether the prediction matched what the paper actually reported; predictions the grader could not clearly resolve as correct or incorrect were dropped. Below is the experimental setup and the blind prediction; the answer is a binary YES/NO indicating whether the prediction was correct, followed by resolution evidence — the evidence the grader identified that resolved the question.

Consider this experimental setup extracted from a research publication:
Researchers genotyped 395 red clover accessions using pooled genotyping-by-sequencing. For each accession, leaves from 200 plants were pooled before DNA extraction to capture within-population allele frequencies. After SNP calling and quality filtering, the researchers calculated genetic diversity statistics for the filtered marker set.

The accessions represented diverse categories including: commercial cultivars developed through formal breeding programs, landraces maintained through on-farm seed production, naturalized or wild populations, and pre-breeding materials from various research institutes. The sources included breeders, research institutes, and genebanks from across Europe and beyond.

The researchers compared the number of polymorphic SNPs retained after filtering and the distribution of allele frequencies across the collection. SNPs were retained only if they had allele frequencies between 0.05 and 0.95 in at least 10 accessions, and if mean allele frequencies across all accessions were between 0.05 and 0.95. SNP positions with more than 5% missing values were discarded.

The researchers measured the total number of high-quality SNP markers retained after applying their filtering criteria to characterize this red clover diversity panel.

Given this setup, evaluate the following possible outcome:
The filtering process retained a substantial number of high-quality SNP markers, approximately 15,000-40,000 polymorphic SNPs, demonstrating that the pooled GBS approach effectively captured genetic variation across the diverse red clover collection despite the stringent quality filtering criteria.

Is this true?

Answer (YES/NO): YES